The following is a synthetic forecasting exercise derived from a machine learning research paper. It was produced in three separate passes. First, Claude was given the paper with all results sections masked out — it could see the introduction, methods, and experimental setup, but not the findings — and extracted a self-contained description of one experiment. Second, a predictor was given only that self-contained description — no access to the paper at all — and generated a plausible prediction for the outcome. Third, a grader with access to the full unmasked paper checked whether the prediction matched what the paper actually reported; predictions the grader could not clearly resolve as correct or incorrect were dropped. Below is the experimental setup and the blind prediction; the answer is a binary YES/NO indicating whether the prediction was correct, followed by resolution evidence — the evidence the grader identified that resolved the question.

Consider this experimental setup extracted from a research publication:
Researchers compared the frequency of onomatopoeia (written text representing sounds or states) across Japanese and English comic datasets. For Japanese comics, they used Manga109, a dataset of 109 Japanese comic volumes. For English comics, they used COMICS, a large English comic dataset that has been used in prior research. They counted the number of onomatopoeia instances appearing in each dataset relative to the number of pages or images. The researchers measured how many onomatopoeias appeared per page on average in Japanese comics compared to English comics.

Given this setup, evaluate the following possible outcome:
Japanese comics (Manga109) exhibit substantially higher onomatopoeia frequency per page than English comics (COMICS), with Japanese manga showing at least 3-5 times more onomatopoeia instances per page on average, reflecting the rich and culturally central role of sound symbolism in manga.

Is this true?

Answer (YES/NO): YES